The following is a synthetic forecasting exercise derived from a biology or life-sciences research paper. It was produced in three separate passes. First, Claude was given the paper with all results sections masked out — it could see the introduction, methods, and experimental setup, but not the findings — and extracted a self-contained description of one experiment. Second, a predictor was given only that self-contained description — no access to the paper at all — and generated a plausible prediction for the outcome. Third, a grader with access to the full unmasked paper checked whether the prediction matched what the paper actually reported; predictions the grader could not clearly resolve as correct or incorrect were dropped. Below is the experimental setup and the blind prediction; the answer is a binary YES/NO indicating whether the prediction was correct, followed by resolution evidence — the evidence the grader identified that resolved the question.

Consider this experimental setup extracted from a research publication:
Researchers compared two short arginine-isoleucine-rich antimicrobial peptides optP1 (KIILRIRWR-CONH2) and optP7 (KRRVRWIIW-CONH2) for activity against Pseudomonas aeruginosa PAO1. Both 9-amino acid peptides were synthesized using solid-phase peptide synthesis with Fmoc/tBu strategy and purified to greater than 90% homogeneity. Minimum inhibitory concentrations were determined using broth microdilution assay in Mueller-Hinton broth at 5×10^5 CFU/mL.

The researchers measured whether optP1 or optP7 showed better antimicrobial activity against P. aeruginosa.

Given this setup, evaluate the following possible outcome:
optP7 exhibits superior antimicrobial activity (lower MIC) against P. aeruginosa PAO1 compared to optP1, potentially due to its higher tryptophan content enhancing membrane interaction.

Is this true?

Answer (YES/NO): YES